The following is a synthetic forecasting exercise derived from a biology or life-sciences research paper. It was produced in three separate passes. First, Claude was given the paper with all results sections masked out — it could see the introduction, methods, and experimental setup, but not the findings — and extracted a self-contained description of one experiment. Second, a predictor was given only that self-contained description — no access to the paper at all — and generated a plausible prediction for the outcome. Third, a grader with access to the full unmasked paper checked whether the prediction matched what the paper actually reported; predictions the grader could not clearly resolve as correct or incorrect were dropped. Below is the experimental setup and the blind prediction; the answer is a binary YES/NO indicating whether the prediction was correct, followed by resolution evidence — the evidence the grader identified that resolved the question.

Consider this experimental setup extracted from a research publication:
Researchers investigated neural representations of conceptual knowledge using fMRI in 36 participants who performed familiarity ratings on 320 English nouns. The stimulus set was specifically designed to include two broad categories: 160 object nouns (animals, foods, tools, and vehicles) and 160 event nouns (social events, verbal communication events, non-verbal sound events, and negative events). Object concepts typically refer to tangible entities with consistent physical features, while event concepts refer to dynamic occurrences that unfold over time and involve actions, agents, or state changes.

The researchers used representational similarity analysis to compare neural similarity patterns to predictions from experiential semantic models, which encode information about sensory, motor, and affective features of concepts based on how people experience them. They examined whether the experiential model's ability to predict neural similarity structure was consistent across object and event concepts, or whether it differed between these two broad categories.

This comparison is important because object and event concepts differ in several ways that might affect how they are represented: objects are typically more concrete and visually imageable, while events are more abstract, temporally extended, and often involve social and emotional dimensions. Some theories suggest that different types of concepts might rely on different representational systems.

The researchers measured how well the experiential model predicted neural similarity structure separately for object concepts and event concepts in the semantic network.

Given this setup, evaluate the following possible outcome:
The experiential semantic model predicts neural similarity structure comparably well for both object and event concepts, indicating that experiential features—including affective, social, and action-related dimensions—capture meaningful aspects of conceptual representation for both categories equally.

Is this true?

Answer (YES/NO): NO